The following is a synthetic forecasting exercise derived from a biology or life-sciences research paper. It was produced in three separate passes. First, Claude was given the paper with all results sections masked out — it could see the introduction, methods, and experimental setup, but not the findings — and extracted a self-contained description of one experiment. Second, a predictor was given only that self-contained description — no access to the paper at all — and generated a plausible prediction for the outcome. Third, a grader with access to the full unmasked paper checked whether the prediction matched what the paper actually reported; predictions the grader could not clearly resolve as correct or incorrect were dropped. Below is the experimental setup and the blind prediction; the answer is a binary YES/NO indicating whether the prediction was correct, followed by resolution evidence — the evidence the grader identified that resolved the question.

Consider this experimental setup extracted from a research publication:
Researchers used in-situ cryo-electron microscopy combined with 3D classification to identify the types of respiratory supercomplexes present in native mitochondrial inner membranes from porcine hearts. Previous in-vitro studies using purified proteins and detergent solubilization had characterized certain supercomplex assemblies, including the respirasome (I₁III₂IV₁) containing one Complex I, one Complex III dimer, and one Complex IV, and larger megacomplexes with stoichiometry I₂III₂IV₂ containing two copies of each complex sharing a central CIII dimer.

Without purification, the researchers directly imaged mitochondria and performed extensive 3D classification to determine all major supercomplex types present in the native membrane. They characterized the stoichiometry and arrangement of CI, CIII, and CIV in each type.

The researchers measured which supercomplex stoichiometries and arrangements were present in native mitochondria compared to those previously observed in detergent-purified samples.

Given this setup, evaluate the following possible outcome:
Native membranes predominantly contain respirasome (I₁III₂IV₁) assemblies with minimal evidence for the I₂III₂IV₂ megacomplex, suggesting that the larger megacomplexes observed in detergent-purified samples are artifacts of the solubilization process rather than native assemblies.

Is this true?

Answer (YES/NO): NO